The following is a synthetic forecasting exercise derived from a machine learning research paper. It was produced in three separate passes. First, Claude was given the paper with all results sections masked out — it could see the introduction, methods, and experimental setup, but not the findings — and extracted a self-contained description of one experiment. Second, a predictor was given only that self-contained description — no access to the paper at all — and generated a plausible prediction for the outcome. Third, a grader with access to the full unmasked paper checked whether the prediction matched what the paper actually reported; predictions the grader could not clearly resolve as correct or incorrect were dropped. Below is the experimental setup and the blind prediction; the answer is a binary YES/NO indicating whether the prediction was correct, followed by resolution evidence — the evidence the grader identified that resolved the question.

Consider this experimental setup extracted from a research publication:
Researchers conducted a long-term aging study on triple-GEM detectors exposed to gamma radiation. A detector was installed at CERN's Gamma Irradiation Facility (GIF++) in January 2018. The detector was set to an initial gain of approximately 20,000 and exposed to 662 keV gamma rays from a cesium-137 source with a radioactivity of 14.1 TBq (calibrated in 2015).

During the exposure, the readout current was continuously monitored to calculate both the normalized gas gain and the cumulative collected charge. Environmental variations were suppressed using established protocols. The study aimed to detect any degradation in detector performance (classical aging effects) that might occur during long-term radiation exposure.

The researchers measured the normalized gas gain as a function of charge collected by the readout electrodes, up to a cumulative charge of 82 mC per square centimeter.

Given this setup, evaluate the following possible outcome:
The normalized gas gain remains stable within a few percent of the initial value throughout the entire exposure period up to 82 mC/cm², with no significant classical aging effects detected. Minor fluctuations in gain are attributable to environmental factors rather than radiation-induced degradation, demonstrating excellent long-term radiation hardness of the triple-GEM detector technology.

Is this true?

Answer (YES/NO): YES